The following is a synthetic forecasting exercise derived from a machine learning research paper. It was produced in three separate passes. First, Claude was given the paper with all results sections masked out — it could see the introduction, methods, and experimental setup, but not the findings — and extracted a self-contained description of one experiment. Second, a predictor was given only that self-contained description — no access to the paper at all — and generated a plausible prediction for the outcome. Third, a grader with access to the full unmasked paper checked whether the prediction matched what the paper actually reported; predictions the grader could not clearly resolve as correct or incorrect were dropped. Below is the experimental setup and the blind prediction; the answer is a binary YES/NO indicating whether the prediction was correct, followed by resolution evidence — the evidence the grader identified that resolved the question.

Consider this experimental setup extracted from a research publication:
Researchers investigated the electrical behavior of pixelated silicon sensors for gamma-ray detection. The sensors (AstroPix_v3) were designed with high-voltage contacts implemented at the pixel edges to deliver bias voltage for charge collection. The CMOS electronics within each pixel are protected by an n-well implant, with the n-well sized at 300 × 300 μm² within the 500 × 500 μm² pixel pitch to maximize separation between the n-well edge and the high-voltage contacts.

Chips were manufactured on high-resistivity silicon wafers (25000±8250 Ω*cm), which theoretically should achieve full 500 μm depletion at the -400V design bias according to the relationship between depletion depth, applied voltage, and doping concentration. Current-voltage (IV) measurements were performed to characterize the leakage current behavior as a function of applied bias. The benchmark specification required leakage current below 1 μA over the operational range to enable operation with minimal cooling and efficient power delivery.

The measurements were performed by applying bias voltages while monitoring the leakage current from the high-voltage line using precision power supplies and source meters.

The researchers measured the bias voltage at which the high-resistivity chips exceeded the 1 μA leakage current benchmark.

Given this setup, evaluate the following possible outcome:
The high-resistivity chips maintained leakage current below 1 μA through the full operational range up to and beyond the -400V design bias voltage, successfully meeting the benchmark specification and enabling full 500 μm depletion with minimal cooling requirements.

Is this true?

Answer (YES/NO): NO